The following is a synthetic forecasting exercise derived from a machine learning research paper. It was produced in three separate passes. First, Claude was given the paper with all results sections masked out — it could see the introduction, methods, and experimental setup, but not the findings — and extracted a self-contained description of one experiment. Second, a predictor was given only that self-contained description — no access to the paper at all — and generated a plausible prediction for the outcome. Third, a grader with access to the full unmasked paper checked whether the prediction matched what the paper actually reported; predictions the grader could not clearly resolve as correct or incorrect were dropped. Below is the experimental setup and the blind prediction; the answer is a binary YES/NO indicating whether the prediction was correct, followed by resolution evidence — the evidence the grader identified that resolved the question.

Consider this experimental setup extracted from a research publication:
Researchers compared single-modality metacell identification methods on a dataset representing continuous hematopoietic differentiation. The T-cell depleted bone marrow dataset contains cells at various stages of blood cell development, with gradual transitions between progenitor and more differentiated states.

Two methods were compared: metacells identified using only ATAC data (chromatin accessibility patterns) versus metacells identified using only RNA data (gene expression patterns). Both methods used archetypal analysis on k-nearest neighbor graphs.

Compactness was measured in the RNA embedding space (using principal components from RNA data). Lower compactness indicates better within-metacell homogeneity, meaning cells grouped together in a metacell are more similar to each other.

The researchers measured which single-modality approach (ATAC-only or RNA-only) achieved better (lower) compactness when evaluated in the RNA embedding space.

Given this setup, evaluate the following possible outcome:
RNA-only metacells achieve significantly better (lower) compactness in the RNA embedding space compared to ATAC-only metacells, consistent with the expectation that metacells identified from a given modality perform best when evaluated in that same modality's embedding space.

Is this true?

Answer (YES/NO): YES